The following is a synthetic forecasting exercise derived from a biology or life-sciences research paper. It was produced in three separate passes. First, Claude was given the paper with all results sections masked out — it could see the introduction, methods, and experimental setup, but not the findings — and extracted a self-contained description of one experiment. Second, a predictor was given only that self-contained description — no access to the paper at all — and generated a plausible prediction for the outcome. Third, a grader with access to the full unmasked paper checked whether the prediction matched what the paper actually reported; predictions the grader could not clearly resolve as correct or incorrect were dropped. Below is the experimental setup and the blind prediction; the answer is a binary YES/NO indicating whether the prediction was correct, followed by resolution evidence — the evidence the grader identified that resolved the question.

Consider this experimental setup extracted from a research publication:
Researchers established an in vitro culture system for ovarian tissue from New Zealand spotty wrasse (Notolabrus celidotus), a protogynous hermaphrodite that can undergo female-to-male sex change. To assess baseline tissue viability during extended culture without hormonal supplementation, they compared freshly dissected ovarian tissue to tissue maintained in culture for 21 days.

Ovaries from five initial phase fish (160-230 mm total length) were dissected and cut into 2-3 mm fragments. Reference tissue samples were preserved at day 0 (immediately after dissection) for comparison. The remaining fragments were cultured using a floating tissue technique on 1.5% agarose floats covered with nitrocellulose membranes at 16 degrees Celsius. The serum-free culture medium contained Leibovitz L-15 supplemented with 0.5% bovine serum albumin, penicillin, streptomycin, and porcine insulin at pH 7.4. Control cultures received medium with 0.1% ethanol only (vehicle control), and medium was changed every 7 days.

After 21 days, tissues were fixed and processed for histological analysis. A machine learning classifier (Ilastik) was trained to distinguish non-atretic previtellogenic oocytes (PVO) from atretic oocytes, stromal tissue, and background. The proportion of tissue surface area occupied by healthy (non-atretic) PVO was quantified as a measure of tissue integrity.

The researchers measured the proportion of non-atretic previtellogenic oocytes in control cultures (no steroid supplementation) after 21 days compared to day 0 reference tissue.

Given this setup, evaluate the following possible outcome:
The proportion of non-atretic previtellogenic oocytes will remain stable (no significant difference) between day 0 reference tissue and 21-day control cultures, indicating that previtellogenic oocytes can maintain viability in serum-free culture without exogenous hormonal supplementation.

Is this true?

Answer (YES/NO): NO